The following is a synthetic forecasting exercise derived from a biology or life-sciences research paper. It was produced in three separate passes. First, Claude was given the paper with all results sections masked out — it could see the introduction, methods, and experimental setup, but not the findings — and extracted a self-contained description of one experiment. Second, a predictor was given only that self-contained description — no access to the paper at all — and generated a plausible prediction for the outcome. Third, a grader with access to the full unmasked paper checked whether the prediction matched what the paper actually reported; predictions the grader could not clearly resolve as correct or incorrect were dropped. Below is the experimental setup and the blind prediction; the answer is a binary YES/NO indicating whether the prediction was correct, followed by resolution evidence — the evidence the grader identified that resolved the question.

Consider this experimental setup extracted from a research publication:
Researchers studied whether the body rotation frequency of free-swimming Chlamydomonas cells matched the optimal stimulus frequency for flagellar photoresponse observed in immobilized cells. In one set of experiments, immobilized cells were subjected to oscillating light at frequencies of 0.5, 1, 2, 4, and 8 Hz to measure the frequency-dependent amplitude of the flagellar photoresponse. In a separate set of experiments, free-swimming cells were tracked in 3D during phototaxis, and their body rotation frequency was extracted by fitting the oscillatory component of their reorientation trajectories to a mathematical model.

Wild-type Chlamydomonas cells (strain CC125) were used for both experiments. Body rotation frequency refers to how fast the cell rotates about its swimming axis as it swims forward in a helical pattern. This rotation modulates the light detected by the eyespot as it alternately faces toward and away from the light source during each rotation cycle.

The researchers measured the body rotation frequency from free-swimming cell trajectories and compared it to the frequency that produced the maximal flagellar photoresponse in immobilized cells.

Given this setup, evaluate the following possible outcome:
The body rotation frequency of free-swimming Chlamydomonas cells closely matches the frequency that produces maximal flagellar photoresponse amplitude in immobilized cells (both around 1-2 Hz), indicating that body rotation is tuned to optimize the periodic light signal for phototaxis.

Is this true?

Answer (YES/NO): YES